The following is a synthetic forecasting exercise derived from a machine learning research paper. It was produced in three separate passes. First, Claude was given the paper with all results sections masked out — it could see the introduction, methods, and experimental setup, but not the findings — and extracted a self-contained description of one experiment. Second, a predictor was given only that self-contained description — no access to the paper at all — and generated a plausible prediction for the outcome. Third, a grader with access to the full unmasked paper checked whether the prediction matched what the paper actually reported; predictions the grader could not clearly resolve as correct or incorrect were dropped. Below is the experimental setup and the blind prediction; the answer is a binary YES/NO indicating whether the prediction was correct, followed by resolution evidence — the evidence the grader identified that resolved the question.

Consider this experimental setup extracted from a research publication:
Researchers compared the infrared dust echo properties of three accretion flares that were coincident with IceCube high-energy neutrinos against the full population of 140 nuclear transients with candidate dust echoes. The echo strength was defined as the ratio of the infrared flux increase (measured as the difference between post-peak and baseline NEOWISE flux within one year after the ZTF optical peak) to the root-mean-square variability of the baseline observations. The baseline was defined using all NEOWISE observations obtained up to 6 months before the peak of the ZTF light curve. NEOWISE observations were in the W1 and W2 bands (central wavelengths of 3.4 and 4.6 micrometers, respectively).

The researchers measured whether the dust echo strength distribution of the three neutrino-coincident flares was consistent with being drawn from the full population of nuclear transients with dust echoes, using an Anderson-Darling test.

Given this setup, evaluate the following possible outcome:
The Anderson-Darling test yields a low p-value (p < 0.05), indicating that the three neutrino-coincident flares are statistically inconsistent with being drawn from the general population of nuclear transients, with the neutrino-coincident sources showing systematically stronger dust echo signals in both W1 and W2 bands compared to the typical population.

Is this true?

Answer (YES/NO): YES